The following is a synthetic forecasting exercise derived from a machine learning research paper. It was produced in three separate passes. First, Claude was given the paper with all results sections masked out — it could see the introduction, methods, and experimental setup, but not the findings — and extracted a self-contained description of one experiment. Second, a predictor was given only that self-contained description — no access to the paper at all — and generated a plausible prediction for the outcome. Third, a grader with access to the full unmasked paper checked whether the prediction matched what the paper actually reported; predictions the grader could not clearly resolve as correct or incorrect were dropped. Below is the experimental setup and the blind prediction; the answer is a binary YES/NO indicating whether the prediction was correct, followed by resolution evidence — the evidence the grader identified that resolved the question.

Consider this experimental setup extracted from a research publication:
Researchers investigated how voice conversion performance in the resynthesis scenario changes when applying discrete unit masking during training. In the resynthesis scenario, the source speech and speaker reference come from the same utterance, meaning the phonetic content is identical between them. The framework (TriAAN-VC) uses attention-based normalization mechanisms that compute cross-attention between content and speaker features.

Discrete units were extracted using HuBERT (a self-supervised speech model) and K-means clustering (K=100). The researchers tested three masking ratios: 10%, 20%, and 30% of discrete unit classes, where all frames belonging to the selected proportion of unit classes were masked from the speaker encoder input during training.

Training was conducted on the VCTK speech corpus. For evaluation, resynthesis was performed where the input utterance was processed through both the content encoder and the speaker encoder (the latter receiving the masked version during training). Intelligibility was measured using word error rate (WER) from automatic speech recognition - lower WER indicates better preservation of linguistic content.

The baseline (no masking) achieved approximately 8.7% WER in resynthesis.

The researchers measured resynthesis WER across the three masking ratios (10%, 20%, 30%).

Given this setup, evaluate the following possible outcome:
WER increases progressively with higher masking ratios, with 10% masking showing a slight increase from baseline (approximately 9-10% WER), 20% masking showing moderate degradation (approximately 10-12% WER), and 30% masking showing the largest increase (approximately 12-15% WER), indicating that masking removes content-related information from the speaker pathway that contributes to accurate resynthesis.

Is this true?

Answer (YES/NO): NO